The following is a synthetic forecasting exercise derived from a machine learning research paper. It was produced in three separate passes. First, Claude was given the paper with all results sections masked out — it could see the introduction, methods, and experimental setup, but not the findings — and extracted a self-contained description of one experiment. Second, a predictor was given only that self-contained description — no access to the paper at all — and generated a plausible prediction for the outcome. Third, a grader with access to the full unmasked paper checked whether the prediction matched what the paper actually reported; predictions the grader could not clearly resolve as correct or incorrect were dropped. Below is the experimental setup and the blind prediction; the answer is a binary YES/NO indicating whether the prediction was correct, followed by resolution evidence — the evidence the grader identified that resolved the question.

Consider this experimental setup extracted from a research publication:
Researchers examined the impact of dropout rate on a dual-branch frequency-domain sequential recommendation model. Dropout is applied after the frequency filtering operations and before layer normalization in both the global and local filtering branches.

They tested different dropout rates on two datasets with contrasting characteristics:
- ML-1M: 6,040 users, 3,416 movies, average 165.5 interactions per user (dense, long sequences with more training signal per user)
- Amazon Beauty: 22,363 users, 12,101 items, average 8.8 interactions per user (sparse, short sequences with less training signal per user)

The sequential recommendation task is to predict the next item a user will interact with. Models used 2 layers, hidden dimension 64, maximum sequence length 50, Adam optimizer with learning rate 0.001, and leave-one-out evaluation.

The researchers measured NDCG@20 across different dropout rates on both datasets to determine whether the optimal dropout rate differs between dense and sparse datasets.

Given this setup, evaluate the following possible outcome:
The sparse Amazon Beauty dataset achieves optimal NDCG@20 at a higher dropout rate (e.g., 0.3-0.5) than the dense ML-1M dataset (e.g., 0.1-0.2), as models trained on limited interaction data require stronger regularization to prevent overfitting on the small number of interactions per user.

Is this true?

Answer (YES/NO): YES